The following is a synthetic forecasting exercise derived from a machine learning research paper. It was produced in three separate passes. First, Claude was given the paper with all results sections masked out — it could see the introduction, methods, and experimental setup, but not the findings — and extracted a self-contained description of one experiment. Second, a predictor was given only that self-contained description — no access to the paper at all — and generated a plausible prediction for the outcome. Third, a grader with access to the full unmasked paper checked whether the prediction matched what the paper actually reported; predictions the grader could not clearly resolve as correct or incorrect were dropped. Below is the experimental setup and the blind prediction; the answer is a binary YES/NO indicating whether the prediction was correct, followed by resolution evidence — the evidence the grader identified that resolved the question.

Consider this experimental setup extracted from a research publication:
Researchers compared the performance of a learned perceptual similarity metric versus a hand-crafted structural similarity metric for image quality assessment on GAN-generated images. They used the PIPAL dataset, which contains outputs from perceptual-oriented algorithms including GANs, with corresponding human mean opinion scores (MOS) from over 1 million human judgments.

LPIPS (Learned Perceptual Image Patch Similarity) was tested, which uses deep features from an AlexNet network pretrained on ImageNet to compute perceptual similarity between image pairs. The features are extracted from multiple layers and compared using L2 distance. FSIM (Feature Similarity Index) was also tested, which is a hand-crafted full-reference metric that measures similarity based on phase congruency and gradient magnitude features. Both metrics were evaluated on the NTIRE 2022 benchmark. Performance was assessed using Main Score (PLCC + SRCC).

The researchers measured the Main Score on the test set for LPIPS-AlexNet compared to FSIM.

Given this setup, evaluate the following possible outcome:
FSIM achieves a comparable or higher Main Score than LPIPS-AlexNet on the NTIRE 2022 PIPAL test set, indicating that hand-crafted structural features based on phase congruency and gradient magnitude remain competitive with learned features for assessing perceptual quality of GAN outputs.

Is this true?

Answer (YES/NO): NO